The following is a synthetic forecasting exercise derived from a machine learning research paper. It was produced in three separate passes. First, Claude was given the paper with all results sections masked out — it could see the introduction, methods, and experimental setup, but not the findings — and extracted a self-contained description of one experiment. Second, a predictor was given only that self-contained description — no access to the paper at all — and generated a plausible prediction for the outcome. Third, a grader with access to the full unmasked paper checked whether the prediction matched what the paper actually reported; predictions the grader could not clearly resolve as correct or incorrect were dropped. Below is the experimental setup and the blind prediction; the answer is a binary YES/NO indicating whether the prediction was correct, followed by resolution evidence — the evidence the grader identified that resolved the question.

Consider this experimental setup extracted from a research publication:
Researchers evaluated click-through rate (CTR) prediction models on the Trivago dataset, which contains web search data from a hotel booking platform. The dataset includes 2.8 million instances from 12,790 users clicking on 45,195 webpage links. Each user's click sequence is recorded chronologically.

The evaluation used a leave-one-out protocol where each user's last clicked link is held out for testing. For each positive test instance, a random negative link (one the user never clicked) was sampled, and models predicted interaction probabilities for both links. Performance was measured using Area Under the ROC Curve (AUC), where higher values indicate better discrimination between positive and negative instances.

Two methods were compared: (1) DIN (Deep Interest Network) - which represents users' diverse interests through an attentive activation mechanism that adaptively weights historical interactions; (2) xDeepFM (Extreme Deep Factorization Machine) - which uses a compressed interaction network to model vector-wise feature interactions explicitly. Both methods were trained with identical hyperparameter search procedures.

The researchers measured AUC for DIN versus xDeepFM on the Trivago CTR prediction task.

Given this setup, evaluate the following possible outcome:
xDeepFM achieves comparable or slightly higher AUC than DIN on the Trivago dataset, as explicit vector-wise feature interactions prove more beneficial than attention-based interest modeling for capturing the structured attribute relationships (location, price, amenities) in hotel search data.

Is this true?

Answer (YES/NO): NO